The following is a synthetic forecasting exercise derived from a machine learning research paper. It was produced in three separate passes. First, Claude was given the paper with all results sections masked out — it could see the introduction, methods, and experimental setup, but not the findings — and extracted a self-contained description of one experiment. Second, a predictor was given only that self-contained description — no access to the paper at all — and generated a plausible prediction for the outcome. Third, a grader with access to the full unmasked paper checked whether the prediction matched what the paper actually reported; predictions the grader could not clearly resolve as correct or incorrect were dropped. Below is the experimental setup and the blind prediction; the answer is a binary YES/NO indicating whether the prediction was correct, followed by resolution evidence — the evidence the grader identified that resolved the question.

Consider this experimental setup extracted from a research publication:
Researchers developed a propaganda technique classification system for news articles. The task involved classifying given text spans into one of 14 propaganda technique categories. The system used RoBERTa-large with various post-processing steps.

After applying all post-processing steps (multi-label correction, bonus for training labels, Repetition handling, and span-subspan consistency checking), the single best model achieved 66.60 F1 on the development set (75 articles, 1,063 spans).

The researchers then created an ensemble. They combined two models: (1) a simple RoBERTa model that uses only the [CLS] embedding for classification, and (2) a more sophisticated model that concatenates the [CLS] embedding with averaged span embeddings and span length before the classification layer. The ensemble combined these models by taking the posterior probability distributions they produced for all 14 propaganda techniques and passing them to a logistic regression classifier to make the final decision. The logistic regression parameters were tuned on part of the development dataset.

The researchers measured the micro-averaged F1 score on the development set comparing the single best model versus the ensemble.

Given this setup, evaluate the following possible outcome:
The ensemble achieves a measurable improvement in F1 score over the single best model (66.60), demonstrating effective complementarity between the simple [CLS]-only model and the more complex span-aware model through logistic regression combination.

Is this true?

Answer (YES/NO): YES